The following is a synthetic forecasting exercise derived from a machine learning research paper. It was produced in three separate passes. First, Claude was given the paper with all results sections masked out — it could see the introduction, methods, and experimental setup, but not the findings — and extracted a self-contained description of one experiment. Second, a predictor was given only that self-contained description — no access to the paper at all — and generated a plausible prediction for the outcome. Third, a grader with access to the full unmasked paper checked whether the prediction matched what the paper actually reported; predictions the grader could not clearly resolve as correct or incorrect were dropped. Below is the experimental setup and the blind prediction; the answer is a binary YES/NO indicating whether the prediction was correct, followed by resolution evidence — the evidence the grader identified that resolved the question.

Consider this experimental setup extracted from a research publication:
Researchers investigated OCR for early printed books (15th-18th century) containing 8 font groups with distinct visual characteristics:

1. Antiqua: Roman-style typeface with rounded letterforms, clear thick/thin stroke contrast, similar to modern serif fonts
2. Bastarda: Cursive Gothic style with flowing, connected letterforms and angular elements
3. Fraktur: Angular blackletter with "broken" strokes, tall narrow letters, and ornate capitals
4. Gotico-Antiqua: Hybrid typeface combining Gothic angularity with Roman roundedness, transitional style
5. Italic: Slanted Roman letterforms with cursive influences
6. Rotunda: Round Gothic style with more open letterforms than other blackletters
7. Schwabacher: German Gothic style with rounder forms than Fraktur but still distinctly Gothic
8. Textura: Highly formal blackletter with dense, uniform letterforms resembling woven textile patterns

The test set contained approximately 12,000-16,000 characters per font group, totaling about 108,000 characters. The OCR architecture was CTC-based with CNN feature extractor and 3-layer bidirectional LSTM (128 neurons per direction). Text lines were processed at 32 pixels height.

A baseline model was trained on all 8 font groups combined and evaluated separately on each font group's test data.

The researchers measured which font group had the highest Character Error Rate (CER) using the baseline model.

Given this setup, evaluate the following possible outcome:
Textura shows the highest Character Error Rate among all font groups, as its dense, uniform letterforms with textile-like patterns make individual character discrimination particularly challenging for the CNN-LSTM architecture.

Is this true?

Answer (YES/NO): NO